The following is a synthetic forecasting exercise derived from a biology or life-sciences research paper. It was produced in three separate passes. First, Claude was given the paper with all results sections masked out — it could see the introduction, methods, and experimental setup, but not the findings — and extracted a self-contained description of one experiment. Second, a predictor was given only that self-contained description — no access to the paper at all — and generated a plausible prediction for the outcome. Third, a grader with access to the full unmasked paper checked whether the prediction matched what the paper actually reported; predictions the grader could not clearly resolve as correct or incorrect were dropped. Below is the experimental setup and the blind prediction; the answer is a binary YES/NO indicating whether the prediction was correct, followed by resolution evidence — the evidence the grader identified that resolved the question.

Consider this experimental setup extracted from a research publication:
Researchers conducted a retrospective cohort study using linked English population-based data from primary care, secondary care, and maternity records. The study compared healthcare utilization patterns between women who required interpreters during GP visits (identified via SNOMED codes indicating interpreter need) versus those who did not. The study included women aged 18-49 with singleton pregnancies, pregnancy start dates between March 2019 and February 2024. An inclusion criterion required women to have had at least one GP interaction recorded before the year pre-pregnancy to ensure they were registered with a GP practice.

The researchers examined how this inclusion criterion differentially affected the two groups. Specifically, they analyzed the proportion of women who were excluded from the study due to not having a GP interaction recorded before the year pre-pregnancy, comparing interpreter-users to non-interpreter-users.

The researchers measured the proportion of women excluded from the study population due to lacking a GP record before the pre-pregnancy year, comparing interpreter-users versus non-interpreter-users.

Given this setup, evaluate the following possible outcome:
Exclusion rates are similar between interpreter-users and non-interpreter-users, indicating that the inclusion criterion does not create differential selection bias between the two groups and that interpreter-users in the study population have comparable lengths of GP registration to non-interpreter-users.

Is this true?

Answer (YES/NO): NO